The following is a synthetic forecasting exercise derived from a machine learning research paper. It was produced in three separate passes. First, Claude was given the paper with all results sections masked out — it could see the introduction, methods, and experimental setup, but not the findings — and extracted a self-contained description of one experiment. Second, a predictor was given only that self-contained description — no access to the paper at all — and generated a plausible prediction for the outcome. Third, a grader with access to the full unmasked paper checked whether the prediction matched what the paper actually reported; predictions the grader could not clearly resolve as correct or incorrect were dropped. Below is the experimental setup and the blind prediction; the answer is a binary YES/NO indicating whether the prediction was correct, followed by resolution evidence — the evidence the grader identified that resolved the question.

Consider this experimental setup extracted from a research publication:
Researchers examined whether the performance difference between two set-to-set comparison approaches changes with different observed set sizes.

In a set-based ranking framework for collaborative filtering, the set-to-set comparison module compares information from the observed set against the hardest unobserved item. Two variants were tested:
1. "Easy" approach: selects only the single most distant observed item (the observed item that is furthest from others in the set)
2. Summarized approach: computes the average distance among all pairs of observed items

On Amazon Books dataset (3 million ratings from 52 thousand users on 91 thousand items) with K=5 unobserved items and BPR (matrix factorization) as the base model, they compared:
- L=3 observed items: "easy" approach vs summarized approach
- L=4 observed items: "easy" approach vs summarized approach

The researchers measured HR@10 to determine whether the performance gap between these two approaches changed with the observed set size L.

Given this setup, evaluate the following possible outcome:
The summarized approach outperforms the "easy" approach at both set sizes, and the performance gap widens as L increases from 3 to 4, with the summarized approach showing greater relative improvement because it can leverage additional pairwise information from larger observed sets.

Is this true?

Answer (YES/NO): YES